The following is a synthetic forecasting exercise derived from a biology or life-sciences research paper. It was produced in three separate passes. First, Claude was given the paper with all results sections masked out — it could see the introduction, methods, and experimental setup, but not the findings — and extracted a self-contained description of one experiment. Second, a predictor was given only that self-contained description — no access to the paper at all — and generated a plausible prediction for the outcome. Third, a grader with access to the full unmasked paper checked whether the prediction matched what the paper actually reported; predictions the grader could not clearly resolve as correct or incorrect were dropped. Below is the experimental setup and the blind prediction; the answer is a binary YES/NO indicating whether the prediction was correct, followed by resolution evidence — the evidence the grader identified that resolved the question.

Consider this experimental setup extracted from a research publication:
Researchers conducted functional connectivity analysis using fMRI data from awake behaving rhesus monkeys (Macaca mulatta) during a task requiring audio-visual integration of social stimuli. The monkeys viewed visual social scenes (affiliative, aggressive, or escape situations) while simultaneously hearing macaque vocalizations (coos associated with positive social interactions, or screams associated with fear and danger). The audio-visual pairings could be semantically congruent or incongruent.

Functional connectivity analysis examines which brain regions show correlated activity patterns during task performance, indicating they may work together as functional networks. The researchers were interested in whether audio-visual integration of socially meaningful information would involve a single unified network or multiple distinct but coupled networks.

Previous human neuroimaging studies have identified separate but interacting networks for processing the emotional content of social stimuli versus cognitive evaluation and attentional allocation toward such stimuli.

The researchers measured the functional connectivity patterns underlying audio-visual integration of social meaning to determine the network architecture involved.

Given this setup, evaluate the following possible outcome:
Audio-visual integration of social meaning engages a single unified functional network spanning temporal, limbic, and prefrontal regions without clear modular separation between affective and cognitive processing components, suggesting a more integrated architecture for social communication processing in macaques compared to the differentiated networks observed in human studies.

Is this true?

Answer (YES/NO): NO